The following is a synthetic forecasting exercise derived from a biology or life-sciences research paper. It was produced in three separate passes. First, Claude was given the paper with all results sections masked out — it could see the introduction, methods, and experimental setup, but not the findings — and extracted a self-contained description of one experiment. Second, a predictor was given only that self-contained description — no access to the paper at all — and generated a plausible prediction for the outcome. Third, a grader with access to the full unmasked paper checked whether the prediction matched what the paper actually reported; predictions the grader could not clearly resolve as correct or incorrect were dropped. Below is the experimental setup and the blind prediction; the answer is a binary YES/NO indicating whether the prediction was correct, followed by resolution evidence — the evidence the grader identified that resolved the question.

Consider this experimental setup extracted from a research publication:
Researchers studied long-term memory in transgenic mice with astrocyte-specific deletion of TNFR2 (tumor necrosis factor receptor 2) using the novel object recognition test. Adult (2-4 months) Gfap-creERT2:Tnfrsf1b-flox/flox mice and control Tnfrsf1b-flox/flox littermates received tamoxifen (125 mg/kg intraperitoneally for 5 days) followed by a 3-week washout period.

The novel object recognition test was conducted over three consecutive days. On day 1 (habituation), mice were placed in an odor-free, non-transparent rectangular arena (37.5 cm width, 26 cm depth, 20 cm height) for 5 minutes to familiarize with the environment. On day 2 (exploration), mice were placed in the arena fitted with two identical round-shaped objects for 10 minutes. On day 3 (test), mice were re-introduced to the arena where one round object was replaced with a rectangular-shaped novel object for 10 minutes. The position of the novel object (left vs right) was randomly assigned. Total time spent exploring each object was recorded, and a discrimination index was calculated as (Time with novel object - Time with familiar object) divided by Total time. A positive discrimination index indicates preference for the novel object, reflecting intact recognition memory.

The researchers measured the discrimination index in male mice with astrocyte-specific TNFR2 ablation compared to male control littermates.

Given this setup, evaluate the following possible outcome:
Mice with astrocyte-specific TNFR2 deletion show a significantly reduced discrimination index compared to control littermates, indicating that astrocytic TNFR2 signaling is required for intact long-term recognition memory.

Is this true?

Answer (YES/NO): YES